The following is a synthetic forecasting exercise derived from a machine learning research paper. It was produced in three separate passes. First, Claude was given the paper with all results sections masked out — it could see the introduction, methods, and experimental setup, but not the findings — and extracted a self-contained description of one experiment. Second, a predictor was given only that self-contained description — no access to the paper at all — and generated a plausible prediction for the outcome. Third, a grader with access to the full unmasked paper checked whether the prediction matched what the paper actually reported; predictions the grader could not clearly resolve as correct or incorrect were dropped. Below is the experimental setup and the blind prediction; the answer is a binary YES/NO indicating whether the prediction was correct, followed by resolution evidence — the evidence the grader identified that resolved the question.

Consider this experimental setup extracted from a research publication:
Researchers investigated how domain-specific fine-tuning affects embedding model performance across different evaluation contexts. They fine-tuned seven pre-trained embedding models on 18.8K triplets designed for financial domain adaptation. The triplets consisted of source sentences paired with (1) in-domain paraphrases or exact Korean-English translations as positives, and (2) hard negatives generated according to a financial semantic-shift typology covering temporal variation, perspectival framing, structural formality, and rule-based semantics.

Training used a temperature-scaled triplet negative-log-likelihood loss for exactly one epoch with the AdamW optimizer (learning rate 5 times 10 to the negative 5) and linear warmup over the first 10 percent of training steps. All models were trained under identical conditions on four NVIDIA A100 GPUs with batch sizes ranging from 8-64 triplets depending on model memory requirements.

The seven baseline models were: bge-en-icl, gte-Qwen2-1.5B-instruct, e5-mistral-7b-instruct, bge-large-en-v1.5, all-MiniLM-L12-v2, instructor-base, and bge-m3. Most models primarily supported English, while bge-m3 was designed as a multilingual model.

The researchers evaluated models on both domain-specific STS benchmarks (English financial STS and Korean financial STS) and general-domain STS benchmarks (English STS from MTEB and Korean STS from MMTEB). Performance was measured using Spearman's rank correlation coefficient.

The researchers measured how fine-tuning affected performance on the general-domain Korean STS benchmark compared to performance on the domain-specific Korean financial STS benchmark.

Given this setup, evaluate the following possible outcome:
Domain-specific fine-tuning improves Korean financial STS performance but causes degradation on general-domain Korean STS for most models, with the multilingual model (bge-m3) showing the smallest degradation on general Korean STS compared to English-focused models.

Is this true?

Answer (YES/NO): NO